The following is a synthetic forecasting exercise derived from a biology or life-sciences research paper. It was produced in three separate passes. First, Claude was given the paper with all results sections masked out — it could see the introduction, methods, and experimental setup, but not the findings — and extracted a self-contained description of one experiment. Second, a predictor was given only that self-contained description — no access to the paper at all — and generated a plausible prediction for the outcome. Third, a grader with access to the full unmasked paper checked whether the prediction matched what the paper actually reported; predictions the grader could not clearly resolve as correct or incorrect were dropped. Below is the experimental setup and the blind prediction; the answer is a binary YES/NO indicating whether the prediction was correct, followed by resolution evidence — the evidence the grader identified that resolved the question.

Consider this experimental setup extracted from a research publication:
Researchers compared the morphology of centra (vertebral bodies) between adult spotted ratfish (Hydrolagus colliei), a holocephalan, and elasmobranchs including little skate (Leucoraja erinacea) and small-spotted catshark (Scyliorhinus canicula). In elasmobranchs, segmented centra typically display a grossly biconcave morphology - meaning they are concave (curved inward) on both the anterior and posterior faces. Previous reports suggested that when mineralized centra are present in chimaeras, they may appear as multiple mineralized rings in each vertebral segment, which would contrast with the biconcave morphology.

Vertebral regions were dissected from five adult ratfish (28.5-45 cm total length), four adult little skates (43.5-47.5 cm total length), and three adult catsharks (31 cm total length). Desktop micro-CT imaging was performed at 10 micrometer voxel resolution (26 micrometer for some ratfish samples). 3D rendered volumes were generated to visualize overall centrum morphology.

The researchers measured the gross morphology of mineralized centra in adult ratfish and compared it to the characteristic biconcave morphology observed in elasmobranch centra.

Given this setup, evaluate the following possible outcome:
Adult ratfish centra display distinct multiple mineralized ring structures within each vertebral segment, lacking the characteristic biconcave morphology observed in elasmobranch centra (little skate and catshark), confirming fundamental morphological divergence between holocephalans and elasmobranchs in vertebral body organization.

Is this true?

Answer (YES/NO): YES